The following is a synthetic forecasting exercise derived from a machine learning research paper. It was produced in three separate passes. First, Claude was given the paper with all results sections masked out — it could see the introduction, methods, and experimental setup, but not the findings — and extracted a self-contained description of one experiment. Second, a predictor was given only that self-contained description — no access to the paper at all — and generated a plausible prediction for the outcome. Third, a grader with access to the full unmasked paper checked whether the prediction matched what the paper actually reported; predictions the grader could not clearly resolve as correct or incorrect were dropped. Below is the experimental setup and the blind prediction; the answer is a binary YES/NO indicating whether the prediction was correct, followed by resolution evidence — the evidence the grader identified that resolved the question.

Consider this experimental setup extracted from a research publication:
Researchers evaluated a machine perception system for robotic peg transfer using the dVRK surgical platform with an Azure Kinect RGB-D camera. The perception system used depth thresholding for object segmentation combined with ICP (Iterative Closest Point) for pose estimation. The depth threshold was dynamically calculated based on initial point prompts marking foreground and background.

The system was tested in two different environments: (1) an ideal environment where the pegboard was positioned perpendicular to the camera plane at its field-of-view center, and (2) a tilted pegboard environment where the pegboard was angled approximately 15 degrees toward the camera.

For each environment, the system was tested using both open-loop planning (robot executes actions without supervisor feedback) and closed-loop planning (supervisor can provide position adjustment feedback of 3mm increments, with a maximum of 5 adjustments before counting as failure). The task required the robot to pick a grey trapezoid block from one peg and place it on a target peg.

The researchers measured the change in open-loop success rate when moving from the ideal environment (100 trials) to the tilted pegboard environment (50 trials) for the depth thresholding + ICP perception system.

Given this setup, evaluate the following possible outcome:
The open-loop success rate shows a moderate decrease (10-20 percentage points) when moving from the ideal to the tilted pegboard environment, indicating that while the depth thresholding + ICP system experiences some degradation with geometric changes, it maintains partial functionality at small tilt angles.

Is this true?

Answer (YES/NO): NO